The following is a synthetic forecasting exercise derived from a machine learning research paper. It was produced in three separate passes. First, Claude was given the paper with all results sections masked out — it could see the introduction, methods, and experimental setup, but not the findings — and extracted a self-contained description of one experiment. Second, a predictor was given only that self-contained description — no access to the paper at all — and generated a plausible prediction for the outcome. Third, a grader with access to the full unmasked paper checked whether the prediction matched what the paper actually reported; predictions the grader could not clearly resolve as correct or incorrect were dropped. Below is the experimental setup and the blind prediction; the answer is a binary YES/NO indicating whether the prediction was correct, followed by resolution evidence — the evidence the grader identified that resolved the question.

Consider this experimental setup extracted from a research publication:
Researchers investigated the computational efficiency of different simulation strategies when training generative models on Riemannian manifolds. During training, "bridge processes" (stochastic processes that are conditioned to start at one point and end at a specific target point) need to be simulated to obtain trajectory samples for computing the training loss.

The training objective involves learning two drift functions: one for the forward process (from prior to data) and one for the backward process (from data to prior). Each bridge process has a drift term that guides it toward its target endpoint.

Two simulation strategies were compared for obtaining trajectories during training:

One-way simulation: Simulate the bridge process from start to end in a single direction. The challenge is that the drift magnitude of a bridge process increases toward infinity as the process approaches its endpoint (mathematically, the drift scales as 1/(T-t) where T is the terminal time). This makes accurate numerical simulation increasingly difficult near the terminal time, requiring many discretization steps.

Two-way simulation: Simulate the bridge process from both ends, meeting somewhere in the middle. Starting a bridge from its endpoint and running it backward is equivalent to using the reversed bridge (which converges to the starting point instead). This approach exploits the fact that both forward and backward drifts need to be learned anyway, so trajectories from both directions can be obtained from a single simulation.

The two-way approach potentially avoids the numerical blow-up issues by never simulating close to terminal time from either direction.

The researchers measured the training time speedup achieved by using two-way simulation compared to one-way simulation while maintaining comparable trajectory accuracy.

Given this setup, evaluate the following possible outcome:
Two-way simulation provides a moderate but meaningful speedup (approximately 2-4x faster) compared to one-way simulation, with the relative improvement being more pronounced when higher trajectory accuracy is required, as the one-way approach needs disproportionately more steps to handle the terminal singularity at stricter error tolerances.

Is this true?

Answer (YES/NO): NO